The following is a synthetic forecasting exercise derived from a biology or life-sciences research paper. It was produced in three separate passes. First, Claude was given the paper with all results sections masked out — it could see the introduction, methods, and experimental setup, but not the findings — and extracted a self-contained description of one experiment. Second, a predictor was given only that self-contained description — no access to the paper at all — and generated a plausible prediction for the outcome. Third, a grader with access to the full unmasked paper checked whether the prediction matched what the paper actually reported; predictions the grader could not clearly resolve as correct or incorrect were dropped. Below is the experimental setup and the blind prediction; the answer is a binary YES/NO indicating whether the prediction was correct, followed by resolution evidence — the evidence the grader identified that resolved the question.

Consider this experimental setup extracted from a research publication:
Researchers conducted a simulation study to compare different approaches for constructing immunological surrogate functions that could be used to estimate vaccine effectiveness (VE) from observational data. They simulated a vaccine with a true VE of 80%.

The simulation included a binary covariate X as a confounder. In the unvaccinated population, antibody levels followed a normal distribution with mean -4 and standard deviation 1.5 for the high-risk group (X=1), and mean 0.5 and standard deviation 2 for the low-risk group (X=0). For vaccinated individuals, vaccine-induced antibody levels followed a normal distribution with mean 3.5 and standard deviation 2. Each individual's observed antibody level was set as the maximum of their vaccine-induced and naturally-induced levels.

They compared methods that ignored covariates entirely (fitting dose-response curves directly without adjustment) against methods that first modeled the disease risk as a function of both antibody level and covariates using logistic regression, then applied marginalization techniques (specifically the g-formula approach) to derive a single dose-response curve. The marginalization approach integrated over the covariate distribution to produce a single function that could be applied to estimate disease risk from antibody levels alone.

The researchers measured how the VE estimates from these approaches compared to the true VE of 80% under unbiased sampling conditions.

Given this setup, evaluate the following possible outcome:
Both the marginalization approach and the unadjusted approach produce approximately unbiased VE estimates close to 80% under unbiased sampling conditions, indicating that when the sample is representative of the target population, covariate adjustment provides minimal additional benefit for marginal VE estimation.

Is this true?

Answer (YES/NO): NO